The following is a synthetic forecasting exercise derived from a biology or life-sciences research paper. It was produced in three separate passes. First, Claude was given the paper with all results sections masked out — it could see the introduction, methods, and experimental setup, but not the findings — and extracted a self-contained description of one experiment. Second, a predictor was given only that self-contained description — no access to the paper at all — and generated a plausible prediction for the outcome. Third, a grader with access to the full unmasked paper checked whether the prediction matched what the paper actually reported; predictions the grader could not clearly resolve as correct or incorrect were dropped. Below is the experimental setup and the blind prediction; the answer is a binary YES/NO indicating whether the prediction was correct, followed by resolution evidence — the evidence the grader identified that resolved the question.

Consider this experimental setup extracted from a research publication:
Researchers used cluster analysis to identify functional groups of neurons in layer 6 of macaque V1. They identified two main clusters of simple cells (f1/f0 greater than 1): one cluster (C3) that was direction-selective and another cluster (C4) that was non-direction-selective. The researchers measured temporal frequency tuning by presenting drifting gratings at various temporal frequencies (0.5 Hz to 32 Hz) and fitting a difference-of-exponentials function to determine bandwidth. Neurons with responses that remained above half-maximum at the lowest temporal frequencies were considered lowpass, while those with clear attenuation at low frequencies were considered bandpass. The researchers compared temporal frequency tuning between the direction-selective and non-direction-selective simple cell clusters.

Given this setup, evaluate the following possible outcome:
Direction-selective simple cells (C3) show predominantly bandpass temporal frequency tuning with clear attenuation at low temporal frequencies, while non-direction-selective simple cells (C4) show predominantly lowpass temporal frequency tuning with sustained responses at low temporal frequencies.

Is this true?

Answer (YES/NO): YES